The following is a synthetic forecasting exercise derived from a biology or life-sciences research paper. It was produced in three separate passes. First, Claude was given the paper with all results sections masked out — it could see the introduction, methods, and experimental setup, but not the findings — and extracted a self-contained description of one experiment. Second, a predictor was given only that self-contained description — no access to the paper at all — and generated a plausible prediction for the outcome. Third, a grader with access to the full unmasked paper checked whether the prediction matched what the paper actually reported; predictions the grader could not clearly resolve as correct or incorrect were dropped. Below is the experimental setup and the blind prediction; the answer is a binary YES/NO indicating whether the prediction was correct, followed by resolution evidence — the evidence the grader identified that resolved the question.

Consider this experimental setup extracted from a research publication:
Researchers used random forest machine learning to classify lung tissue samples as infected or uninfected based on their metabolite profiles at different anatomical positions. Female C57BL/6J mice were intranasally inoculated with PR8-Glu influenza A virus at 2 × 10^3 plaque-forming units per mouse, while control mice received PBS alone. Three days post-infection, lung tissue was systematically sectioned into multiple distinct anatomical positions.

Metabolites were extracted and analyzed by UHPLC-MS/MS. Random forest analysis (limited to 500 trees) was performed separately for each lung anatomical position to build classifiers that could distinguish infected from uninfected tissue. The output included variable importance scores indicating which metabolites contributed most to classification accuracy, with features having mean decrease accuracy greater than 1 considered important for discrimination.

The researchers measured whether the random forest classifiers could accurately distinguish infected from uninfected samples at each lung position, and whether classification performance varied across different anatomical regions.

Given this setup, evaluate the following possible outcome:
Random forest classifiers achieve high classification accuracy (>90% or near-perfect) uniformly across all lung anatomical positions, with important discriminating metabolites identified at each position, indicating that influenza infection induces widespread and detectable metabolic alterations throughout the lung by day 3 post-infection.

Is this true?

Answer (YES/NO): NO